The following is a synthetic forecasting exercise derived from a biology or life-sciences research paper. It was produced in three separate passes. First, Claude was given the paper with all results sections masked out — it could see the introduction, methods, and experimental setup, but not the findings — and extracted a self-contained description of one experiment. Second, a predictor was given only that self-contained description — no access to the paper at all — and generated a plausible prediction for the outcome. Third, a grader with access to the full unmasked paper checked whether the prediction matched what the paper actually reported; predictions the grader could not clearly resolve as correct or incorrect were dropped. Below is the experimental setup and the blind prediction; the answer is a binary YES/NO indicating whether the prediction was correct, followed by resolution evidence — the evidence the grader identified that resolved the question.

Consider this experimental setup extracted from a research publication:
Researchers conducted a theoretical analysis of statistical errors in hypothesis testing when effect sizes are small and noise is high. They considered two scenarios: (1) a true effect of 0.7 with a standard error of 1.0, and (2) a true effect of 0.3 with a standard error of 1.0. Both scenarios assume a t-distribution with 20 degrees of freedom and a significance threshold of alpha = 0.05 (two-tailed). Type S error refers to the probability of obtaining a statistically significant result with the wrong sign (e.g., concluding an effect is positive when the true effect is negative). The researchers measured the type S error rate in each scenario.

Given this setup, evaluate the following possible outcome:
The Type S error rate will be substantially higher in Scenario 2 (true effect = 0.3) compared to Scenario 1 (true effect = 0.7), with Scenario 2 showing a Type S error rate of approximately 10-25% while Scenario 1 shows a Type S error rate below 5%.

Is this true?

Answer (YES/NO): YES